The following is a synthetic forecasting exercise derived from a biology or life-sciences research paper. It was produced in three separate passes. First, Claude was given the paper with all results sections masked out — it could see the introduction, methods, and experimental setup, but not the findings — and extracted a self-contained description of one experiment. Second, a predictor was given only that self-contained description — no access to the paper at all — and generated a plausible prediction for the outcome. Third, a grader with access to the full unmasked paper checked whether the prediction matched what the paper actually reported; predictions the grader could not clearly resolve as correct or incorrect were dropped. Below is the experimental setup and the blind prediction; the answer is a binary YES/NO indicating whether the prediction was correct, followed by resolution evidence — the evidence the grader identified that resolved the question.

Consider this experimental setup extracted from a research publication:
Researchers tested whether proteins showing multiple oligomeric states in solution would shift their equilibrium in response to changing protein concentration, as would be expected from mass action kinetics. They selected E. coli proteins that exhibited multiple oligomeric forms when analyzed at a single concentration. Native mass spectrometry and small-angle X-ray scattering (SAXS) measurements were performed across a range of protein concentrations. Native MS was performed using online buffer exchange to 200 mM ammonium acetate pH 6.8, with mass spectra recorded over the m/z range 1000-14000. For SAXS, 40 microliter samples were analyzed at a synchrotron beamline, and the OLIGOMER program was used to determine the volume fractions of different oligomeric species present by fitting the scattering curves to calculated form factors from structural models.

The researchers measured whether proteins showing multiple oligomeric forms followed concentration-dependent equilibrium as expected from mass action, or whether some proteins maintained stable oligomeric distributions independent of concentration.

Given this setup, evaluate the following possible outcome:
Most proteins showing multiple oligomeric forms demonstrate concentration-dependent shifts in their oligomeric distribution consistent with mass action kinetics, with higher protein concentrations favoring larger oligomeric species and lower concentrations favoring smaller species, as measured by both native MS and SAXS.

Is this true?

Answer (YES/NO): NO